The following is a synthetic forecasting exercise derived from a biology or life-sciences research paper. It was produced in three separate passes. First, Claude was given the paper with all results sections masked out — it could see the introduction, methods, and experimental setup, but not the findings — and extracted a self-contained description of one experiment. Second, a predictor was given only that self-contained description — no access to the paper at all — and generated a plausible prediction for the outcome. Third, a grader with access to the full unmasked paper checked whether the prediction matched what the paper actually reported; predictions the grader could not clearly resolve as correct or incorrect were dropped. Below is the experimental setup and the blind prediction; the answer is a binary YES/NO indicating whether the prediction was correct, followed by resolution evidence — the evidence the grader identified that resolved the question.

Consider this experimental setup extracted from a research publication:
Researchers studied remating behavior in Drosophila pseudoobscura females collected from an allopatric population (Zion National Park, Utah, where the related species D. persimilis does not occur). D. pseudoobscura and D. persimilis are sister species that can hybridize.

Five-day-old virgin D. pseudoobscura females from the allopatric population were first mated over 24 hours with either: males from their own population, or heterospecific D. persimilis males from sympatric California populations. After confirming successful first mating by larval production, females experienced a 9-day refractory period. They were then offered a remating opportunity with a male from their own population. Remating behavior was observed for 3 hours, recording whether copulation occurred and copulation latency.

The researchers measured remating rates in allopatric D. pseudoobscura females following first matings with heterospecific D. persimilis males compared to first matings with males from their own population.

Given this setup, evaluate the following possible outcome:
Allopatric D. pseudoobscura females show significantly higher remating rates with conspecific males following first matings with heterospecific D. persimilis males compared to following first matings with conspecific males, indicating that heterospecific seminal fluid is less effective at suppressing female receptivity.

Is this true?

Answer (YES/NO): NO